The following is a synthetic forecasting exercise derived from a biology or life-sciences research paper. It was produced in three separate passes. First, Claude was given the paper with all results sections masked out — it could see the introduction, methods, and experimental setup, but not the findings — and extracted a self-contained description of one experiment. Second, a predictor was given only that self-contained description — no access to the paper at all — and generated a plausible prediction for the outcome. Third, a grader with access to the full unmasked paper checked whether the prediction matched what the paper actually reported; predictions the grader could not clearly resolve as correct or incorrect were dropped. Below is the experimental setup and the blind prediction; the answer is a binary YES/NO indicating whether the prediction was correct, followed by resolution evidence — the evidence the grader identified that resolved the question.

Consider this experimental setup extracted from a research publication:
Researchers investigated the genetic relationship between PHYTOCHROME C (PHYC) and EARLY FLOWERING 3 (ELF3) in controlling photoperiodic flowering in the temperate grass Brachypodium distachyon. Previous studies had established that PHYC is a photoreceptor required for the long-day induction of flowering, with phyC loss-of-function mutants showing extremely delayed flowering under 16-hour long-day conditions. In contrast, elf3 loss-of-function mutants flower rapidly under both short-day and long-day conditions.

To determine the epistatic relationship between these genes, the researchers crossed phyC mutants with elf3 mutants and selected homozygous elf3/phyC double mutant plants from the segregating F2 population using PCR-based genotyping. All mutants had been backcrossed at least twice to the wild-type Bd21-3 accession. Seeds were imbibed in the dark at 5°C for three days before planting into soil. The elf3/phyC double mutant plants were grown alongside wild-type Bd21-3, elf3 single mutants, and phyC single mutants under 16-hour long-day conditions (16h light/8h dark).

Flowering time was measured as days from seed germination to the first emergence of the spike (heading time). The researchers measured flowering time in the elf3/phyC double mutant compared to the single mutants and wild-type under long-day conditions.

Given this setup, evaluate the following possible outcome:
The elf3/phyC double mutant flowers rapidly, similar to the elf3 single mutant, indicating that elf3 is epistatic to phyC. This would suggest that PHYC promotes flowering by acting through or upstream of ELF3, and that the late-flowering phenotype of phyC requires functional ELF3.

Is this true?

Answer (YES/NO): YES